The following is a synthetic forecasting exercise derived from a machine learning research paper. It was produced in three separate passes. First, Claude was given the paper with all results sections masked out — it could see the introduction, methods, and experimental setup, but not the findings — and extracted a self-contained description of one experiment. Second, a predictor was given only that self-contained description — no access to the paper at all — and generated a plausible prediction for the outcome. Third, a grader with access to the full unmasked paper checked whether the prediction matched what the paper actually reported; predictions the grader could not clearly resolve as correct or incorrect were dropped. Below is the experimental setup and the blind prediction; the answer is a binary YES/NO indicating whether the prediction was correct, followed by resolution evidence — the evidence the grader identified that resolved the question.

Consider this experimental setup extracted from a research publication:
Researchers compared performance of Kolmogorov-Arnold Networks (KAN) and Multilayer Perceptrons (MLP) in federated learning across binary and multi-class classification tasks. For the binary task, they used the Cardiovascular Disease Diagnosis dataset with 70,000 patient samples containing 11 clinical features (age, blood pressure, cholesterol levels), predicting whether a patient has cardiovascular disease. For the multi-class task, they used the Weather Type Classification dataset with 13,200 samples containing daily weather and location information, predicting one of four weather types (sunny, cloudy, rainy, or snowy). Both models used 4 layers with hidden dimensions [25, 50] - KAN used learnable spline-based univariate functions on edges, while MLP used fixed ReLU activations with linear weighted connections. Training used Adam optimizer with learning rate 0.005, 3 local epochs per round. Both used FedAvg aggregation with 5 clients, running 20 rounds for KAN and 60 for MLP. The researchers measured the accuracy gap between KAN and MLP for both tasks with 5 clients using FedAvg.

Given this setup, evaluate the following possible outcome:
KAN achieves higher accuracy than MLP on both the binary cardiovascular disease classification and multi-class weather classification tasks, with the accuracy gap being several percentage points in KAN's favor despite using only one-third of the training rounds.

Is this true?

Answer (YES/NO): NO